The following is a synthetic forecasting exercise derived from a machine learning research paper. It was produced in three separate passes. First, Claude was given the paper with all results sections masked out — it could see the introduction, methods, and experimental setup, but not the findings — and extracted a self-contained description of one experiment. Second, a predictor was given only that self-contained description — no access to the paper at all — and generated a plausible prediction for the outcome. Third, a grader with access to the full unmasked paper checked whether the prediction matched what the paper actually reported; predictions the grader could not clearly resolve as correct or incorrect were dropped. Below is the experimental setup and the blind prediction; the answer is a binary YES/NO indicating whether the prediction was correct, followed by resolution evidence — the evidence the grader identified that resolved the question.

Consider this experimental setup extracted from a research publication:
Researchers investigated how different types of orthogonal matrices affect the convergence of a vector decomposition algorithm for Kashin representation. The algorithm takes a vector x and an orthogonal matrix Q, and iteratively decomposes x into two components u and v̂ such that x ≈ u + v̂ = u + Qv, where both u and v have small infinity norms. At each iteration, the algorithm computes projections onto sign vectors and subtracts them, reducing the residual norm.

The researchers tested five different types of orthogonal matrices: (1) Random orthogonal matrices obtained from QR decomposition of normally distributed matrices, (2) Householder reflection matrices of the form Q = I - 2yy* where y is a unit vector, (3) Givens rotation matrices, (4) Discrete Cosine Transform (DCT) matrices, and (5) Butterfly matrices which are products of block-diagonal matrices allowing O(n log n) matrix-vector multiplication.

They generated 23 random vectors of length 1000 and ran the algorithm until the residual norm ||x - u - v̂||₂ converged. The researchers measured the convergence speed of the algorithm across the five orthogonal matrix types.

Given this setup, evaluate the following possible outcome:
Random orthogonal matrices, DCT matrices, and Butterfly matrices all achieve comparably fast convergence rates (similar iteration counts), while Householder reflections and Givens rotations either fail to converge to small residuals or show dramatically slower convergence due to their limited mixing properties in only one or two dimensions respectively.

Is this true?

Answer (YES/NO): YES